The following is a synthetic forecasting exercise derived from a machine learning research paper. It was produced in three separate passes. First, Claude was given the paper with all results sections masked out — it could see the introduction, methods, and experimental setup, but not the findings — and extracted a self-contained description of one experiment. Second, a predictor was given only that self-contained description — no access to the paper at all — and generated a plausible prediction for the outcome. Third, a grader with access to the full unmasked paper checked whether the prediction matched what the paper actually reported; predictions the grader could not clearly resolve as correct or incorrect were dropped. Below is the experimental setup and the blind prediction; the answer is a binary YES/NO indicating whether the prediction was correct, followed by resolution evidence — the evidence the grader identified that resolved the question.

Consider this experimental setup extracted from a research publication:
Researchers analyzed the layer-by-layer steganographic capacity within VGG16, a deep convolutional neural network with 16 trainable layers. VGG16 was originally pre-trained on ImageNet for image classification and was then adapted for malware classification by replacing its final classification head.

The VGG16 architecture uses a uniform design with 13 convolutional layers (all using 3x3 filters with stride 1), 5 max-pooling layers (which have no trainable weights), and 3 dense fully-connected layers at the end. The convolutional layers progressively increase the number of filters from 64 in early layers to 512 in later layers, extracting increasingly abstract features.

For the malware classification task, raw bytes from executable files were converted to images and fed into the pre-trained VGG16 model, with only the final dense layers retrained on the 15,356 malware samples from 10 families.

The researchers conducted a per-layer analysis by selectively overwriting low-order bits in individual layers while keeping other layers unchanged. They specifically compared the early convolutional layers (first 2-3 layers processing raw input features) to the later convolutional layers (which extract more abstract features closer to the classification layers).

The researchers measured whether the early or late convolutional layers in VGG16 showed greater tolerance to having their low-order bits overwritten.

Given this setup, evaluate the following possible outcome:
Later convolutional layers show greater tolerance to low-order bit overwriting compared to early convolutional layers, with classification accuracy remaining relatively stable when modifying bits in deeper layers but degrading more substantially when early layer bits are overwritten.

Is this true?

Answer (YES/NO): NO